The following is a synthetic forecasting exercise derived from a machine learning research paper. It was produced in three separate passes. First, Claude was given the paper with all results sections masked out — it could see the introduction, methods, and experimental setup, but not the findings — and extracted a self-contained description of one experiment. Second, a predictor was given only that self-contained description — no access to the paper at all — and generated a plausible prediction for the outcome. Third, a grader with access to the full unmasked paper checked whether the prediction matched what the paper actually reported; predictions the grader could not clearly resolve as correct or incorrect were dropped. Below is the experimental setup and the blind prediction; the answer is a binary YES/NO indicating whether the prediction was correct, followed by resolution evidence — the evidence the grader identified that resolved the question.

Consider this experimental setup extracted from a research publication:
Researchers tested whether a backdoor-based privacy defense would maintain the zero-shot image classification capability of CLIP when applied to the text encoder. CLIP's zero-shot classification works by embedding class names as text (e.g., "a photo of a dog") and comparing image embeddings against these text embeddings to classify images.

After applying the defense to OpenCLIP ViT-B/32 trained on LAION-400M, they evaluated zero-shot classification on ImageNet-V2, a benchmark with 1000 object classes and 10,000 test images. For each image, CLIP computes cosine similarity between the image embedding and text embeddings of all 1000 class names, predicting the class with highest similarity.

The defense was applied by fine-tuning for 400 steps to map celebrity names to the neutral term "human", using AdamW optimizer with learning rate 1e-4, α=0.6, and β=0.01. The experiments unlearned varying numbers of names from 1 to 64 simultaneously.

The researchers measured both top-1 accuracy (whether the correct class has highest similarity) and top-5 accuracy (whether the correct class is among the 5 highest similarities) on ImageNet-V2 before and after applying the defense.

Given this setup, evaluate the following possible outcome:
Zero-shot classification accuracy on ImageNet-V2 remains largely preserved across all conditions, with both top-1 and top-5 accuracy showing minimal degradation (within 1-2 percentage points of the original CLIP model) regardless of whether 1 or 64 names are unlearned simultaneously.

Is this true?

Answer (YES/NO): YES